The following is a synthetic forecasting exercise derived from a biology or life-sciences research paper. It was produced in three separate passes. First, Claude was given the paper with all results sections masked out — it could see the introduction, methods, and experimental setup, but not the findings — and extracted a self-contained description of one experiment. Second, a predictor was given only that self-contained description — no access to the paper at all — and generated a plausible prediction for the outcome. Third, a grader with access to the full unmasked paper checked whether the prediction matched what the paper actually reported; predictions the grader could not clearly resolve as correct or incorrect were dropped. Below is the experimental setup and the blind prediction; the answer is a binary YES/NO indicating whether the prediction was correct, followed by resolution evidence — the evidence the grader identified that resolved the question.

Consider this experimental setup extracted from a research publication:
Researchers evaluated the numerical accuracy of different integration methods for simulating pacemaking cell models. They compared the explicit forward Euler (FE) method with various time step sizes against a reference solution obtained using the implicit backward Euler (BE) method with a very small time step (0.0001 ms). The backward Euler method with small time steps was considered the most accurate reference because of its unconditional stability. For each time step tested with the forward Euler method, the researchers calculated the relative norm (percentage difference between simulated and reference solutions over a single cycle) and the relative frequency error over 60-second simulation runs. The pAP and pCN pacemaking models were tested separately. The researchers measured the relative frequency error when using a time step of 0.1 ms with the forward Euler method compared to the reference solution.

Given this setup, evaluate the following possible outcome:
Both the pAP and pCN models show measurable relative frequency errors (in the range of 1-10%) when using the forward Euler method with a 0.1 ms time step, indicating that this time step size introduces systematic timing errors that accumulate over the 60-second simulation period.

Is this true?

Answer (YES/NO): NO